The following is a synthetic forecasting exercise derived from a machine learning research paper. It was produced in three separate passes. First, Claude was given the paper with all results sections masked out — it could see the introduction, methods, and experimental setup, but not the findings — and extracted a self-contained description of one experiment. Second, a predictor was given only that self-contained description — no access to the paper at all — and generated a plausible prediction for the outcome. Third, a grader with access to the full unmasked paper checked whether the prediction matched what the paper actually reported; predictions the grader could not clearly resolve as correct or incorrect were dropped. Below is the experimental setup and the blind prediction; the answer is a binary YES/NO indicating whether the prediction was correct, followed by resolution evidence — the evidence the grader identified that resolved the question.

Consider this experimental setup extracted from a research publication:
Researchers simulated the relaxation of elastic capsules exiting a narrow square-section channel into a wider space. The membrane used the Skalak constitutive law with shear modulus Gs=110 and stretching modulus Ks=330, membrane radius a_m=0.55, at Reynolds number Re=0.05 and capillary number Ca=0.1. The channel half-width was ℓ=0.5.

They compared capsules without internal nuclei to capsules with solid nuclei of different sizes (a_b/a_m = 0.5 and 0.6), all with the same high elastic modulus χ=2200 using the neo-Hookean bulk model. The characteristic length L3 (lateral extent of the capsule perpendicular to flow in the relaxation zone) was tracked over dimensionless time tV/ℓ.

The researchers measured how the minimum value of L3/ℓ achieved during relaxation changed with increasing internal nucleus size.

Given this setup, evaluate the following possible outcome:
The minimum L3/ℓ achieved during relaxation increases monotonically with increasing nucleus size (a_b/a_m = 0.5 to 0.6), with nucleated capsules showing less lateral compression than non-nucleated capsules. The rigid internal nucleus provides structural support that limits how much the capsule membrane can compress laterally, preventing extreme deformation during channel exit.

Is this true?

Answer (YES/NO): YES